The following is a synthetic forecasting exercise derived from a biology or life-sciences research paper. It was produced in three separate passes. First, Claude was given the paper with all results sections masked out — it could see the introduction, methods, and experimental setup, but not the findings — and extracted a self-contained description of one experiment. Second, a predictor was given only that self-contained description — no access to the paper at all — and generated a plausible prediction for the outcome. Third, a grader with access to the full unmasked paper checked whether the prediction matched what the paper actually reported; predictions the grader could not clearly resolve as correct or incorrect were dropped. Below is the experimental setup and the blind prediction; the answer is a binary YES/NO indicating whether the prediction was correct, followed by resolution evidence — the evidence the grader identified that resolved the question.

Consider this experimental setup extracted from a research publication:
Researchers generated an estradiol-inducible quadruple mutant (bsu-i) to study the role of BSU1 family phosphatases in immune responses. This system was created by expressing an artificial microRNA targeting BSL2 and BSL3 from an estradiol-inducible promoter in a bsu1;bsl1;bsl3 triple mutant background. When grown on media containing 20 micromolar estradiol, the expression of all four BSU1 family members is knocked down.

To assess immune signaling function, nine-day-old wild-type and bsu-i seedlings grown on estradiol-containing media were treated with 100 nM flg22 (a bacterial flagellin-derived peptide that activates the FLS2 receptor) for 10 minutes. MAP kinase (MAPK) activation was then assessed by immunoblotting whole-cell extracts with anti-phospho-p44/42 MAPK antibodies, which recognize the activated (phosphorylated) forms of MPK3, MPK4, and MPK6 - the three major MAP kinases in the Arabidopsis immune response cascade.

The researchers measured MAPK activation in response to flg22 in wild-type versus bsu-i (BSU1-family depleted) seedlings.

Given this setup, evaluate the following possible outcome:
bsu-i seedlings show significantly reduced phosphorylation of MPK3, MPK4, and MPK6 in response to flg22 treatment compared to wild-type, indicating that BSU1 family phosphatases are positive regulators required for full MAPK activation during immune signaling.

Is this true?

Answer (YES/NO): YES